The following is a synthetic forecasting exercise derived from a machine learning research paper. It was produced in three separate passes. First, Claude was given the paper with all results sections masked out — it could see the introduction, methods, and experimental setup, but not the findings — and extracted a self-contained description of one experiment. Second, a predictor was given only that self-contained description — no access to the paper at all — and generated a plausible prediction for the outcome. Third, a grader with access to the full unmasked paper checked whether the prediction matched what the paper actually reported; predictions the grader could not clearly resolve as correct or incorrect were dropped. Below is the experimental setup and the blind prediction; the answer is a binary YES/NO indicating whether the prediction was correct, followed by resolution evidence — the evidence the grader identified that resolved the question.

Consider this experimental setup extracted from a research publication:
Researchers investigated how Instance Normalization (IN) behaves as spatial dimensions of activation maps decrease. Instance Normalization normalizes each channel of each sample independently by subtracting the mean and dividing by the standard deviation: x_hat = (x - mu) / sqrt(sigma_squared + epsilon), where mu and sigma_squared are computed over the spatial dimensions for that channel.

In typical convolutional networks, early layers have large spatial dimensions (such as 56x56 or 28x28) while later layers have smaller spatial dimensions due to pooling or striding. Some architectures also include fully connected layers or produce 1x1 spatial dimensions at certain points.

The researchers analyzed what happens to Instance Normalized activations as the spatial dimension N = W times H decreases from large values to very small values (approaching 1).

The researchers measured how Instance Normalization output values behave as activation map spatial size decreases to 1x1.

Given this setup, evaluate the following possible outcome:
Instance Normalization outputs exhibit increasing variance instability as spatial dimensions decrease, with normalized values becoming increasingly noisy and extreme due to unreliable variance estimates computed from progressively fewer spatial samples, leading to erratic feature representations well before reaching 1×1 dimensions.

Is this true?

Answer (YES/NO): NO